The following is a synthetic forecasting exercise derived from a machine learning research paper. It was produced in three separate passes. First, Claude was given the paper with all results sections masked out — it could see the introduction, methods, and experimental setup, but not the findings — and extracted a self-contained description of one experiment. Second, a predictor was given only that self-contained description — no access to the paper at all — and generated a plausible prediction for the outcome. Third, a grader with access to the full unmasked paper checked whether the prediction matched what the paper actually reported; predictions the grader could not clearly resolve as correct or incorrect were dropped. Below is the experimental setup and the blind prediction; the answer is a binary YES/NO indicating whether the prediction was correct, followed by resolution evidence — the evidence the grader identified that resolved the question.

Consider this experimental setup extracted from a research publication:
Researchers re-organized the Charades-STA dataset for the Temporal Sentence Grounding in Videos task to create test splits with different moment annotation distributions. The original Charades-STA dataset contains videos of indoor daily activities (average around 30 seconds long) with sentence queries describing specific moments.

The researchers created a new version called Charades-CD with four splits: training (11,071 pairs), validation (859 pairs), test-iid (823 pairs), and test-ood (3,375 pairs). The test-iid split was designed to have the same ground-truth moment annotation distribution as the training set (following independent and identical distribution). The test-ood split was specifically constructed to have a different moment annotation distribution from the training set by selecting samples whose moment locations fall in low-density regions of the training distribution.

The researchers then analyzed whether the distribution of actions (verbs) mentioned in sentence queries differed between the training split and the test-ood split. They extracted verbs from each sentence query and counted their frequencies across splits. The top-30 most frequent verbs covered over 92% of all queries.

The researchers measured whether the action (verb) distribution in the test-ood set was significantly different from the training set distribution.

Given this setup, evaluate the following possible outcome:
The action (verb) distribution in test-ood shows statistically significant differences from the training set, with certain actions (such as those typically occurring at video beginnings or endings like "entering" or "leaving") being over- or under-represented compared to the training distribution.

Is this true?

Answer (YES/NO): NO